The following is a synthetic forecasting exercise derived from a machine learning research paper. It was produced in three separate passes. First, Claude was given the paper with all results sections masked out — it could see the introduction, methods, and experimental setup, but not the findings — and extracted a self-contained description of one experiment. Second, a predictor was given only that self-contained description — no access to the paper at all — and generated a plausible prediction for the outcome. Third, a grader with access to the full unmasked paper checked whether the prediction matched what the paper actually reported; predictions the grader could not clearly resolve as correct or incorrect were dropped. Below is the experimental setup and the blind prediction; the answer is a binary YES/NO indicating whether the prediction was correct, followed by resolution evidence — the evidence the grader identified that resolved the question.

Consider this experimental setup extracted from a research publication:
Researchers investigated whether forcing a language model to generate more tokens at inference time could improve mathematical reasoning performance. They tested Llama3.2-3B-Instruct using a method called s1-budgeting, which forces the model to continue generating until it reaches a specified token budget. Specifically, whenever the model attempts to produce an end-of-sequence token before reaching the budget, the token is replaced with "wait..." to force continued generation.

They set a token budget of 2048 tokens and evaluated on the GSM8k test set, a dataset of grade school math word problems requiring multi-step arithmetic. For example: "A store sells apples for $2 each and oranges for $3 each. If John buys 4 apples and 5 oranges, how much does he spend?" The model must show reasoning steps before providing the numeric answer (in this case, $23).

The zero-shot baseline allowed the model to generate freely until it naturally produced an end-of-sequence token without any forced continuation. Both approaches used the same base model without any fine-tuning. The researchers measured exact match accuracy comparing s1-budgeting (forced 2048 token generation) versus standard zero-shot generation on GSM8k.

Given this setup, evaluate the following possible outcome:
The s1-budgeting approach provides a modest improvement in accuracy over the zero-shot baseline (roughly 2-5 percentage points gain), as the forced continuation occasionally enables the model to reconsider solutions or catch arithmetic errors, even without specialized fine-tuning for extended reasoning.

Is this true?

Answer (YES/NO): NO